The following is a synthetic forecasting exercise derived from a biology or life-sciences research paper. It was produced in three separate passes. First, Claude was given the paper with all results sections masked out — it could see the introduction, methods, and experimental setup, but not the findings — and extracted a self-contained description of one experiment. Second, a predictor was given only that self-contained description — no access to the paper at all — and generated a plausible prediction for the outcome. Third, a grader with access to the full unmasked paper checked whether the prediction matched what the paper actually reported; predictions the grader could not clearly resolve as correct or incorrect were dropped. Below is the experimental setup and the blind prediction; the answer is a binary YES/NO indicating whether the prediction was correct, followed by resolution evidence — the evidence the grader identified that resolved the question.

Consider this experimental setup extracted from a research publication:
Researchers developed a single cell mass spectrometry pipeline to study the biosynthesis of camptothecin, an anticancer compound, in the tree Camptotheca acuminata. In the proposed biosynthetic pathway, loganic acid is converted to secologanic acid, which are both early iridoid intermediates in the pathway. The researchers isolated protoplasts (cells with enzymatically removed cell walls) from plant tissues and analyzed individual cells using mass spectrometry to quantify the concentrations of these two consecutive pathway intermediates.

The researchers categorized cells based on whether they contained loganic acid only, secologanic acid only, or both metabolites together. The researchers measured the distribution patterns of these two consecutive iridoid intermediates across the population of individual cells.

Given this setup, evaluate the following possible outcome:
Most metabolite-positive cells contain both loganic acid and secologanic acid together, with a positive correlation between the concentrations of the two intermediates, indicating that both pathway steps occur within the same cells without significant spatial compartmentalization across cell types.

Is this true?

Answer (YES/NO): YES